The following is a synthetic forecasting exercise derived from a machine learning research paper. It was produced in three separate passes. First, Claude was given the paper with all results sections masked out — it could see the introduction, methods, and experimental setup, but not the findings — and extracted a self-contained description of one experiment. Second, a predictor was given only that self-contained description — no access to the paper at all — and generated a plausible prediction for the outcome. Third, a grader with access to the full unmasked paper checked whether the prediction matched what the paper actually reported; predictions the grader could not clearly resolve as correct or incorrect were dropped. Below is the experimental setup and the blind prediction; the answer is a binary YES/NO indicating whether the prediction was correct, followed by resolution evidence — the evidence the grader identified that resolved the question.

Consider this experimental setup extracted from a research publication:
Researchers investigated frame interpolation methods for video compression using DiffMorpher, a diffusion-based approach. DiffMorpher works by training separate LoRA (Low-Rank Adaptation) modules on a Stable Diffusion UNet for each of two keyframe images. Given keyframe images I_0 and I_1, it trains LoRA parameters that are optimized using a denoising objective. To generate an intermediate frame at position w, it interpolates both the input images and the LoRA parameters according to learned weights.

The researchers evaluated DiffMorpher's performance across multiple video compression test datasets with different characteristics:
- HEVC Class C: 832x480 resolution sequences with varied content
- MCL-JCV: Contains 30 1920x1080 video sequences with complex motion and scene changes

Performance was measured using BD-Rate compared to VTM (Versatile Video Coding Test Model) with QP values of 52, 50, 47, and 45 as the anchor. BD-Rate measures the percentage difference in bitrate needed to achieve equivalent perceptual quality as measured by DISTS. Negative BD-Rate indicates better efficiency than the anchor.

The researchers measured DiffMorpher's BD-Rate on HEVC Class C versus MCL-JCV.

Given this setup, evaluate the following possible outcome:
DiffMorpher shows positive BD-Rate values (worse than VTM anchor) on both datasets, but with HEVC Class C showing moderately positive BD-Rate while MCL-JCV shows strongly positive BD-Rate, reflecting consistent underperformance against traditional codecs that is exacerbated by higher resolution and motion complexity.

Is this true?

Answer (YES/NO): NO